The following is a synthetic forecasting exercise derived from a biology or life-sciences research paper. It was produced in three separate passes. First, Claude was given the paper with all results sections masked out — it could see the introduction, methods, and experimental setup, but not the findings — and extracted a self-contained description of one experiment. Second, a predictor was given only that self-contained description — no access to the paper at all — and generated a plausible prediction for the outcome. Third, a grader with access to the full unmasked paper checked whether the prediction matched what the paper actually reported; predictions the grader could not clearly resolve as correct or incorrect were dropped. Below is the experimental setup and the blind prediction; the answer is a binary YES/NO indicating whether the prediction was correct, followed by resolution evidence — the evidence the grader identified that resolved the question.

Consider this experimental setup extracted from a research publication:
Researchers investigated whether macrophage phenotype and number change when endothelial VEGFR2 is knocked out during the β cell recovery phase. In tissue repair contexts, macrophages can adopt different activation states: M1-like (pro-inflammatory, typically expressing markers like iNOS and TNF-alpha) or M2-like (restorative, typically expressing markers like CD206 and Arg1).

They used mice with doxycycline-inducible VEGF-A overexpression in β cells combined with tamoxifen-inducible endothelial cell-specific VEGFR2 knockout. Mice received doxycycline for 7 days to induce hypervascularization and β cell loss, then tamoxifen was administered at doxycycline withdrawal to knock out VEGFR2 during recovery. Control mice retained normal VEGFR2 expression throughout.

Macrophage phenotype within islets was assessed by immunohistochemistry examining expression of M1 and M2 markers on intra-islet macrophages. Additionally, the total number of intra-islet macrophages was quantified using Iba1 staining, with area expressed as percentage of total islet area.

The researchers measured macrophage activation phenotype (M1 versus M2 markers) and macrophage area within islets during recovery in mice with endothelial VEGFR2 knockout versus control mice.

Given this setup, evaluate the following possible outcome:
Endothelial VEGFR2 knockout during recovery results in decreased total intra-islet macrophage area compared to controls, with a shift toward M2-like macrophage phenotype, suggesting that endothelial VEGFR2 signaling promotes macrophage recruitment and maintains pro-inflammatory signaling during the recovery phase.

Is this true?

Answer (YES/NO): NO